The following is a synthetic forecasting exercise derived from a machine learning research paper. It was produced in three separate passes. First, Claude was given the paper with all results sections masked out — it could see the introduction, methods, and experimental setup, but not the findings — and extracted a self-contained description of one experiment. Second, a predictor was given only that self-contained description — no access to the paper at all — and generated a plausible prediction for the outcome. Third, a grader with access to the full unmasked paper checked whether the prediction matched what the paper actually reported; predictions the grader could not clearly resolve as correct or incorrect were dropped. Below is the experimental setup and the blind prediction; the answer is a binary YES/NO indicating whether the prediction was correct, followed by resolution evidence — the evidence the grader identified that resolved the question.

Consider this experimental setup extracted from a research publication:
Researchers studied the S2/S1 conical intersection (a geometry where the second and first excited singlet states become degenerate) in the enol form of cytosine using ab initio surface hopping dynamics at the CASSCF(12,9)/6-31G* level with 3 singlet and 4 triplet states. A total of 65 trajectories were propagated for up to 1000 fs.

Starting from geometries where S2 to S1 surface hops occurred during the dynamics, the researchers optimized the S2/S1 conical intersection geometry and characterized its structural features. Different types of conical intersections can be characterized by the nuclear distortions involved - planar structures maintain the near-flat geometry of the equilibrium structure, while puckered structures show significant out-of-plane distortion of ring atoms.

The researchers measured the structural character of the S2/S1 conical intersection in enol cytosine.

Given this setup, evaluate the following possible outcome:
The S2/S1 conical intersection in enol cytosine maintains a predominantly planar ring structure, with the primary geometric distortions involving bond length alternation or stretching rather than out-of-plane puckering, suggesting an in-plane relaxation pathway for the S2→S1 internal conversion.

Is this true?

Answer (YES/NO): YES